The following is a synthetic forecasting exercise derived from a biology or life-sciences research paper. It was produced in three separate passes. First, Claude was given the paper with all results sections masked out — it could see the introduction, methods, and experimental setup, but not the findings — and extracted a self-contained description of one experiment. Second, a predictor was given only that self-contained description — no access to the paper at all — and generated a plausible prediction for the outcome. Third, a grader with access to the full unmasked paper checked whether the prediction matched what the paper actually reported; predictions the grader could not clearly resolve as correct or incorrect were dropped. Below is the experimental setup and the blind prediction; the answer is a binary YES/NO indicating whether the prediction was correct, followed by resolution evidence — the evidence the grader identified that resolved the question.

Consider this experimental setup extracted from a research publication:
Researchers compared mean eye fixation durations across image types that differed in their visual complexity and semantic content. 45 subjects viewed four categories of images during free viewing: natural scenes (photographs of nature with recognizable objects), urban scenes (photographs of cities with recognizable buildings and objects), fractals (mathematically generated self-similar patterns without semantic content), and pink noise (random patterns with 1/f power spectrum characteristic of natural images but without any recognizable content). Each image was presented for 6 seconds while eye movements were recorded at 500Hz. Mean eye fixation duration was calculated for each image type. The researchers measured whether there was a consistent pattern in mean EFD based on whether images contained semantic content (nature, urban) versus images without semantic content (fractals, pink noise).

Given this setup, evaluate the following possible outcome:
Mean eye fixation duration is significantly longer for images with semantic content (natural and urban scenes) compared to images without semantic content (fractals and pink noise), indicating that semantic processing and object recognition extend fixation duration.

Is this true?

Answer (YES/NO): NO